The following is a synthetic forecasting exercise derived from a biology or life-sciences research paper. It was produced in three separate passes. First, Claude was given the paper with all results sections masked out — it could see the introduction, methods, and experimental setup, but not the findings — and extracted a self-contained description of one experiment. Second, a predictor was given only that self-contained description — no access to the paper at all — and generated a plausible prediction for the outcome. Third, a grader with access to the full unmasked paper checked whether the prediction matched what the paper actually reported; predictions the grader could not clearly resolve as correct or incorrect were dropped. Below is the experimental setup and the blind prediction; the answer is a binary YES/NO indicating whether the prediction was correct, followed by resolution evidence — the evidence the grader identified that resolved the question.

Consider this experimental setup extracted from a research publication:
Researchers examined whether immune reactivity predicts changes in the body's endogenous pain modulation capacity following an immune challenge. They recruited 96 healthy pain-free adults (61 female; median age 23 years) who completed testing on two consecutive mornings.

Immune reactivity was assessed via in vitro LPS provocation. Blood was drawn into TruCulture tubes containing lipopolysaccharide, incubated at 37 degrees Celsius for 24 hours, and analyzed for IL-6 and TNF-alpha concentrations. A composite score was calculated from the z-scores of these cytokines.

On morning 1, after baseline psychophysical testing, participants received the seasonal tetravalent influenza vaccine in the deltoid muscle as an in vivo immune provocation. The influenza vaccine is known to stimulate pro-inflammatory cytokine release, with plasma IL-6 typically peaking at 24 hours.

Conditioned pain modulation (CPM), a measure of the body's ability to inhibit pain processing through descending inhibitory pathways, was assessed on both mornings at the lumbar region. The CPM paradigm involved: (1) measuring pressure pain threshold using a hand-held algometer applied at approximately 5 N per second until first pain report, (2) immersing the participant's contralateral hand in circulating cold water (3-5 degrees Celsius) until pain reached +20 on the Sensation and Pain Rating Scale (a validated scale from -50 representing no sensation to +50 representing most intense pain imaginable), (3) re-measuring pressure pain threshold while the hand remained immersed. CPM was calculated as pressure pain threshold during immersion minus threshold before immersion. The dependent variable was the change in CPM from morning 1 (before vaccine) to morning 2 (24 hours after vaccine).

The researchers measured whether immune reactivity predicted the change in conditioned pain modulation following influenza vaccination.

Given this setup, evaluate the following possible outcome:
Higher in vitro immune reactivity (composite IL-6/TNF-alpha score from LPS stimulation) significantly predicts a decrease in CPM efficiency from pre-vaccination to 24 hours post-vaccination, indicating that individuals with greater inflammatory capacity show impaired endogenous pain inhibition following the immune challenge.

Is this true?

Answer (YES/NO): NO